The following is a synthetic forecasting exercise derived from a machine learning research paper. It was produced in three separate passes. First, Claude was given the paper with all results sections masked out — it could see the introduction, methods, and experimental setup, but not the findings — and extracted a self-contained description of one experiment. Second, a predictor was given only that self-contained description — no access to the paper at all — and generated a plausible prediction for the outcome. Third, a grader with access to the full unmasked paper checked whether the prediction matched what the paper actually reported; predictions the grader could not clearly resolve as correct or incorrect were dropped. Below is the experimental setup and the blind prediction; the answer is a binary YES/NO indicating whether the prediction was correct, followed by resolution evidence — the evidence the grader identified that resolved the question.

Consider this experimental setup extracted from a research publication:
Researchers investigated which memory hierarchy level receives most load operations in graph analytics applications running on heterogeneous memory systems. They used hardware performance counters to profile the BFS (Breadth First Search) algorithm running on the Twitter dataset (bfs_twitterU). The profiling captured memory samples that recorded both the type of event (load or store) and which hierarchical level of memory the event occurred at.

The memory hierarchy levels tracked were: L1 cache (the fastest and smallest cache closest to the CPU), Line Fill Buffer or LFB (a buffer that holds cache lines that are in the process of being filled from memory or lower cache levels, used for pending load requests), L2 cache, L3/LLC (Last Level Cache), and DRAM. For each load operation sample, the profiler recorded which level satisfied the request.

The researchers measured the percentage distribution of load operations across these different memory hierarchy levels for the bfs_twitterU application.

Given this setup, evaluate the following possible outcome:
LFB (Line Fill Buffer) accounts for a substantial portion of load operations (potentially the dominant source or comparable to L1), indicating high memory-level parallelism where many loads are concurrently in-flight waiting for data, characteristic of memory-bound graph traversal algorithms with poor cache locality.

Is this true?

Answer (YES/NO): NO